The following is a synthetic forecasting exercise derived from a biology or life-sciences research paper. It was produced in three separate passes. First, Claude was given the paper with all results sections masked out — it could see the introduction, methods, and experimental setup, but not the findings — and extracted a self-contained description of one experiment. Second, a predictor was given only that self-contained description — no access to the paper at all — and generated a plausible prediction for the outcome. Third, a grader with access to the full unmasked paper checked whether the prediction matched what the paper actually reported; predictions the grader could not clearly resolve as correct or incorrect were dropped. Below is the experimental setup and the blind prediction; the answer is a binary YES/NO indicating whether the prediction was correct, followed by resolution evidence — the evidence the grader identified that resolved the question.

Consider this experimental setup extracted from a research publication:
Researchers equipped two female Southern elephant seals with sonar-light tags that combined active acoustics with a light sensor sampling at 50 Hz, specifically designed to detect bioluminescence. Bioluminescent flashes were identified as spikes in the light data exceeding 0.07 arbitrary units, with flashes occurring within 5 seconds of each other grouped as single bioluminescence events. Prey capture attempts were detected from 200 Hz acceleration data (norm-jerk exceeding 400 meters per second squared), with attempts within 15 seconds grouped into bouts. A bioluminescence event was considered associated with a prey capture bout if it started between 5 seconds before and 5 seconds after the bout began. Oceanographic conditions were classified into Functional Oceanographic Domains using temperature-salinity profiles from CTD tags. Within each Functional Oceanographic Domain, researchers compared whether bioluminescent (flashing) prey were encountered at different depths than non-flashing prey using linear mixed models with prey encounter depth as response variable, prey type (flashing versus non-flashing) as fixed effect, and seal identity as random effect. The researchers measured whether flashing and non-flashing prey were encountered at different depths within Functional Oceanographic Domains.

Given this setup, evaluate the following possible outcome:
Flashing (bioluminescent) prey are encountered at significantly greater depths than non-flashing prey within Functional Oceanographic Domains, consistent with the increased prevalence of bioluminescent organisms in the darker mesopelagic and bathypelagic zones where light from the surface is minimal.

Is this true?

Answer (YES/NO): NO